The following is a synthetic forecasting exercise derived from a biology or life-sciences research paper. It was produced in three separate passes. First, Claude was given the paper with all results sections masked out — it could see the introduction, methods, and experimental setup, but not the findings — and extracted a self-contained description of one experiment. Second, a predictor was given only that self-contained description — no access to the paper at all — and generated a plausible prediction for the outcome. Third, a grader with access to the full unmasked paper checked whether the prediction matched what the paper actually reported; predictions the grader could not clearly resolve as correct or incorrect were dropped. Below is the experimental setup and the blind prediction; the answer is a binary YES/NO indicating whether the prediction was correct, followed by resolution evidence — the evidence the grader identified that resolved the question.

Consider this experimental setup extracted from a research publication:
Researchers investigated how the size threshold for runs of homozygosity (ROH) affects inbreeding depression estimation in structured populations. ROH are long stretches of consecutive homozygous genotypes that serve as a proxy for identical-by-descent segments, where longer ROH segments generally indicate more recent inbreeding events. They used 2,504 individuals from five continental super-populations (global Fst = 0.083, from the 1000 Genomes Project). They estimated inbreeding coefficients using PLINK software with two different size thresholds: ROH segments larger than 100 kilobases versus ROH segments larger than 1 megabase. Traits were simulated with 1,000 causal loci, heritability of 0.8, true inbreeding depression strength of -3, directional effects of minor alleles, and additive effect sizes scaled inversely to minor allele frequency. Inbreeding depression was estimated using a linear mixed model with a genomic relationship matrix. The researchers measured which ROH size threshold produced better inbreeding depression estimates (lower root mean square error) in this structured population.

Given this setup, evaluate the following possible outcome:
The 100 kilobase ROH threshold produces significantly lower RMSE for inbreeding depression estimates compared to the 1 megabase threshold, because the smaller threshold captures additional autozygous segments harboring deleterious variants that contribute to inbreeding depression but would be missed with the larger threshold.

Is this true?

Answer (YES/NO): NO